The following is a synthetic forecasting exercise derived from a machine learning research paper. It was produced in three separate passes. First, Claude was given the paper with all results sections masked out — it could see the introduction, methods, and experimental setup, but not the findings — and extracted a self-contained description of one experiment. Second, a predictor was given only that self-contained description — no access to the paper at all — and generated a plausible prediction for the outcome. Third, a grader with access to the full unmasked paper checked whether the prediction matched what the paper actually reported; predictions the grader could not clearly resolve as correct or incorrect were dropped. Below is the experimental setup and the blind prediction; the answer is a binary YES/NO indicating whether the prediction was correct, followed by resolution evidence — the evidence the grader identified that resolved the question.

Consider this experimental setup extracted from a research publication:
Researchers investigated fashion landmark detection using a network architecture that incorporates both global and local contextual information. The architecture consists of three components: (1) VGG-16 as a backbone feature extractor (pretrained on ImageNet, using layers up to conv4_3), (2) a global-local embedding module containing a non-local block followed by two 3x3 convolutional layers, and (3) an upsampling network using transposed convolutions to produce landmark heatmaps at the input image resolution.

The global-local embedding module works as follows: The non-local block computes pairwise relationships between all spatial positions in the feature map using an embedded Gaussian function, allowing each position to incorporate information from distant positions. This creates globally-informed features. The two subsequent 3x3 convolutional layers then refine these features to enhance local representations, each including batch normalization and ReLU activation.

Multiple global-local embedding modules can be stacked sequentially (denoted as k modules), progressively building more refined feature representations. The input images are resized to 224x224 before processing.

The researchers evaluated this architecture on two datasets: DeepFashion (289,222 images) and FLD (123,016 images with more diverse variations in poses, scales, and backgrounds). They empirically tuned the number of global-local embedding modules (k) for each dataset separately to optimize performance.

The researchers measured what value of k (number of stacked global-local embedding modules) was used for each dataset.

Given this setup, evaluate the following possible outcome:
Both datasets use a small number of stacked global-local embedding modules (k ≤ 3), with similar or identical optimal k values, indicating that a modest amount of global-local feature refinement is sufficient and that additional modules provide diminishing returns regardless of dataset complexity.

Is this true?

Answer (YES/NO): NO